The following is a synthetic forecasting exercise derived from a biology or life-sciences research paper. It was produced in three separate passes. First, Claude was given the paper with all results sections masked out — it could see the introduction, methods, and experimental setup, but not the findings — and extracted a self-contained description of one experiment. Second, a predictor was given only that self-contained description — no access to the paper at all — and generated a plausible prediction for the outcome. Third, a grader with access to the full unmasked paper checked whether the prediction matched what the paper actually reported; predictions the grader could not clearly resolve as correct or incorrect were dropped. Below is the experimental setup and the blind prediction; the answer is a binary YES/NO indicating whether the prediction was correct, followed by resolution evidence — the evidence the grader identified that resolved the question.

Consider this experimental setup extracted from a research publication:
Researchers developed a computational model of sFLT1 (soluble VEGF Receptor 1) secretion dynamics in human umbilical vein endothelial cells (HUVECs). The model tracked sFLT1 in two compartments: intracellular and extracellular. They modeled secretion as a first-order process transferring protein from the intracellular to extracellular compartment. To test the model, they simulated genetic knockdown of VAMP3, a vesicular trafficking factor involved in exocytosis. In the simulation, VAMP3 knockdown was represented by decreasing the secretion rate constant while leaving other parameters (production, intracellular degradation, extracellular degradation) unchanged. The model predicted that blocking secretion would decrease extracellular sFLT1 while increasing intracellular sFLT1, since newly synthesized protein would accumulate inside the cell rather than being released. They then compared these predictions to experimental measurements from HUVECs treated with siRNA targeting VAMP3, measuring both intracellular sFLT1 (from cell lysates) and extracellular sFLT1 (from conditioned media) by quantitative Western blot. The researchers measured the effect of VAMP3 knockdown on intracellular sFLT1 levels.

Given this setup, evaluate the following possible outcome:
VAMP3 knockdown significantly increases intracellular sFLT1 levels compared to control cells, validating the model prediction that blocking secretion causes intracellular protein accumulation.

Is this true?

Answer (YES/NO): NO